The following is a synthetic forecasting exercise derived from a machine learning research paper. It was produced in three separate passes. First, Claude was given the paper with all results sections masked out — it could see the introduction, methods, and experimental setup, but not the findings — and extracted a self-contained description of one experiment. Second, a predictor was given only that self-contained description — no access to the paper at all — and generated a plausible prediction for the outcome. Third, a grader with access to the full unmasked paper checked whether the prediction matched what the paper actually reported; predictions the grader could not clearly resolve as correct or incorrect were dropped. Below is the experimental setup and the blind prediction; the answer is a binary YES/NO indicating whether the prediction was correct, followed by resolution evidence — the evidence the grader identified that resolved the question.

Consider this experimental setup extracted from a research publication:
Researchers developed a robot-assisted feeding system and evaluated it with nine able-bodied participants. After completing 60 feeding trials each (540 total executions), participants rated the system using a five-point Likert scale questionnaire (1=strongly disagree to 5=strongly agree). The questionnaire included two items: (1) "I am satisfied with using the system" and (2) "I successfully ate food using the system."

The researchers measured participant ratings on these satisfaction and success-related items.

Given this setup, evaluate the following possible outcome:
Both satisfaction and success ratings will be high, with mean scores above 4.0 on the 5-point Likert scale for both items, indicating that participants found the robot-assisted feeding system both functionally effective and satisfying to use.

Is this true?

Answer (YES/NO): NO